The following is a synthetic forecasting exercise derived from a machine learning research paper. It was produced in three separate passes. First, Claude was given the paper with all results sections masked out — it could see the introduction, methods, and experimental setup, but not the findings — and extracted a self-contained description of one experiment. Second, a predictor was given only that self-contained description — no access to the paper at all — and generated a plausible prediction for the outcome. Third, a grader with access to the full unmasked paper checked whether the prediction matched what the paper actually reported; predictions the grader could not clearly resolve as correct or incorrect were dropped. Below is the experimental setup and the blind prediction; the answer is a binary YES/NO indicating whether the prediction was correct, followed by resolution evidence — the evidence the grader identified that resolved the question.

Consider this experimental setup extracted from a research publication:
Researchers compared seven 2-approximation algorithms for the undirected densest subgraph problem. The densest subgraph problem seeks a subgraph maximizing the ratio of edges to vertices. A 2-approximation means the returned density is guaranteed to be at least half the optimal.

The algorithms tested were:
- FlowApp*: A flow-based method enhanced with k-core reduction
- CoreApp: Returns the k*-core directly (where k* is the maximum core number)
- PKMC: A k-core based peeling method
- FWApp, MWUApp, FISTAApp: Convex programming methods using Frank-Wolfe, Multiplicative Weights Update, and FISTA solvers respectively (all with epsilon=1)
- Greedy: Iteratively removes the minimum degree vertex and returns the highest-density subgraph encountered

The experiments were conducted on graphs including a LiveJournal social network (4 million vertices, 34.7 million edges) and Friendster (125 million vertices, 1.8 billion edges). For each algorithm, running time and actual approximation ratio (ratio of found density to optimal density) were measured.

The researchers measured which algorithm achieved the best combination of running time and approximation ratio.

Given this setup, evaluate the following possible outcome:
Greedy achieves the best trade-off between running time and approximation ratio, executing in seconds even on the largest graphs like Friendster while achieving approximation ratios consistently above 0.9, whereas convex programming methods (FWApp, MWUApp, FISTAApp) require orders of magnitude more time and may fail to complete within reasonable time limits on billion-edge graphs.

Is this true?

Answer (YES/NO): NO